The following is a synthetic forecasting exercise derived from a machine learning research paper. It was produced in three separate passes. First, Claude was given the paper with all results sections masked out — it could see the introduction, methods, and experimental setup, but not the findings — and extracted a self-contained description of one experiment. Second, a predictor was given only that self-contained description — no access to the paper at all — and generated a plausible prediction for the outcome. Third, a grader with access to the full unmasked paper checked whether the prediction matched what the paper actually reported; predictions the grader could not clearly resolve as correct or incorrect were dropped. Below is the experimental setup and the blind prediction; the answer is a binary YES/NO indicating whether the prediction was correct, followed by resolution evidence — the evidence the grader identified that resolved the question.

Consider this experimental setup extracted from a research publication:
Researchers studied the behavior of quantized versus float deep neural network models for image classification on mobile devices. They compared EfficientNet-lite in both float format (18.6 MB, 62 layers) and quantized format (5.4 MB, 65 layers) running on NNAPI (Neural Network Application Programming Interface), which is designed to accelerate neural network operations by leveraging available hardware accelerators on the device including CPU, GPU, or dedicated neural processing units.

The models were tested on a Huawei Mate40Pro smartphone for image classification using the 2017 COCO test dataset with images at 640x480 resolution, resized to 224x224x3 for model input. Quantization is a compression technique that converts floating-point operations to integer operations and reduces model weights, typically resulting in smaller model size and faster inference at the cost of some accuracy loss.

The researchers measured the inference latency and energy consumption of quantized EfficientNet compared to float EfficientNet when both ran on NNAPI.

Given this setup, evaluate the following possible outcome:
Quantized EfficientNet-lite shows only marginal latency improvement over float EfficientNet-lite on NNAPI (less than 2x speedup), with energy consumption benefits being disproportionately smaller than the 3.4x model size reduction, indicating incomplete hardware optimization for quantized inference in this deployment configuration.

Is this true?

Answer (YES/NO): NO